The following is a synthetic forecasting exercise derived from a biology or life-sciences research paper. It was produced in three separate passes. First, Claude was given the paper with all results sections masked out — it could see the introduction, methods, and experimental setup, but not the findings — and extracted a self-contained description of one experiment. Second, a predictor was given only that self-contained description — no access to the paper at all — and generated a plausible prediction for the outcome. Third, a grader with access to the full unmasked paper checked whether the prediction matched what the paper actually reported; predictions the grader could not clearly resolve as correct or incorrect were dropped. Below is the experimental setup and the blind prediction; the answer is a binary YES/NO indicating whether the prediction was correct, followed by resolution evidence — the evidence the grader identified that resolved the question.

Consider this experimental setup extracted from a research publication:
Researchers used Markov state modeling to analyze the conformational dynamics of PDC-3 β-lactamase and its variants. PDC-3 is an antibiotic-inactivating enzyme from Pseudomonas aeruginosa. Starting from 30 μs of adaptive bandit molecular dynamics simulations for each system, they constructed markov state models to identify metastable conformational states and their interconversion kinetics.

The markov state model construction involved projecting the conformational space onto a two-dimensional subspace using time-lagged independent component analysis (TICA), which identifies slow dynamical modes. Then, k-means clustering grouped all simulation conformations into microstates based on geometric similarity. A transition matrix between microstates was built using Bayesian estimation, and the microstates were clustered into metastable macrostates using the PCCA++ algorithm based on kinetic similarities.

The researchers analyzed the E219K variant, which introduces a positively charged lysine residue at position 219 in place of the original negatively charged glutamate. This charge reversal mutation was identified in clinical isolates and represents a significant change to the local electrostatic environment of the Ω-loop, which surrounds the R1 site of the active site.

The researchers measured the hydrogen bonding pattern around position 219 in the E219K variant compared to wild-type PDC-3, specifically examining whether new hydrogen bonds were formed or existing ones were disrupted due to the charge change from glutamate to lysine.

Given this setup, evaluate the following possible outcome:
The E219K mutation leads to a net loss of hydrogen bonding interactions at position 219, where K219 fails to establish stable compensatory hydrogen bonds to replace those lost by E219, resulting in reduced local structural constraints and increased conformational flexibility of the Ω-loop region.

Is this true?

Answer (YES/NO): NO